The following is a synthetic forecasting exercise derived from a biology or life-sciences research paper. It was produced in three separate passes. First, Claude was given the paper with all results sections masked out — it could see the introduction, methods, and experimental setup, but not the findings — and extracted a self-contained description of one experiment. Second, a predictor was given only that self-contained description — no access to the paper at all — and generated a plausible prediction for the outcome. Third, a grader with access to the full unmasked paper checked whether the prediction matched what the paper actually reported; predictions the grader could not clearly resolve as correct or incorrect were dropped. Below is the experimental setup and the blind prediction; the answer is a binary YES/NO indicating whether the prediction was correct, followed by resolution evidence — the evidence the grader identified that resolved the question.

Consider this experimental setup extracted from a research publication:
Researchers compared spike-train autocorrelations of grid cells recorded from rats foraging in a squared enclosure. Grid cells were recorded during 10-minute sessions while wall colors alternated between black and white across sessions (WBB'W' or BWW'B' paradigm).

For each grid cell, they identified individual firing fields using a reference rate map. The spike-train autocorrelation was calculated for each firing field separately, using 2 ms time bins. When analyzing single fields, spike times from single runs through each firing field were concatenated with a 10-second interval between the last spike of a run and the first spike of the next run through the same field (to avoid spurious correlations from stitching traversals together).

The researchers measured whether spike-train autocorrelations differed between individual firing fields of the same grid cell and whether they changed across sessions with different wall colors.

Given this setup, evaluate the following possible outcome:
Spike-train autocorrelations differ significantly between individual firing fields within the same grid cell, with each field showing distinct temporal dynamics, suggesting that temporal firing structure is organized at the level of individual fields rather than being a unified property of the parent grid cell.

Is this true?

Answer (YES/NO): NO